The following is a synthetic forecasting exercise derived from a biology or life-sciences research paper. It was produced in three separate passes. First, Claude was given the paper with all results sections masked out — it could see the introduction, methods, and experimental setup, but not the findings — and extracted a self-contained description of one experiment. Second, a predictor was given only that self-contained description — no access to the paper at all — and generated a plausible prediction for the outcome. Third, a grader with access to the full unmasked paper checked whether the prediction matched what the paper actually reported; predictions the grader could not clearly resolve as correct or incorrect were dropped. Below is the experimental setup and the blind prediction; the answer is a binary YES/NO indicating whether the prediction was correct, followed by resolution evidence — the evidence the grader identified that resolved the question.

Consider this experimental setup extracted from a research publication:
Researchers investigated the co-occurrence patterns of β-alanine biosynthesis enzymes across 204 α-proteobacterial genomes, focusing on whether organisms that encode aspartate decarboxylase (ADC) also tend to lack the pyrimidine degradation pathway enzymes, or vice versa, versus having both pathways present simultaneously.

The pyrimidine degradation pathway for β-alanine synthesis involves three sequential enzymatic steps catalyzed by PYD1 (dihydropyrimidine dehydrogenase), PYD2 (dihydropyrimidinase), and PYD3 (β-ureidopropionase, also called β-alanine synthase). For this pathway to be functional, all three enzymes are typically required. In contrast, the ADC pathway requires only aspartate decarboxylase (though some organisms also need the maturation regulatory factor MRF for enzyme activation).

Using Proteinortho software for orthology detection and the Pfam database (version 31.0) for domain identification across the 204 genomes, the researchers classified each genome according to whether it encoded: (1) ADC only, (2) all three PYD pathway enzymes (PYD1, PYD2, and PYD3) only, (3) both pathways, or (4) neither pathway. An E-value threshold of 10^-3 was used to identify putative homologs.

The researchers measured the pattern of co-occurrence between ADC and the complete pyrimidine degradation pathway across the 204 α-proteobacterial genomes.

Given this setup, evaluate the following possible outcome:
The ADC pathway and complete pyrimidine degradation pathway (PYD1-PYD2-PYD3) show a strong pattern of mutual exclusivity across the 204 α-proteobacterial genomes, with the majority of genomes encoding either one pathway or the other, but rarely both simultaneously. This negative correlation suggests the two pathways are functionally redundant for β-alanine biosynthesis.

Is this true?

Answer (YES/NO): YES